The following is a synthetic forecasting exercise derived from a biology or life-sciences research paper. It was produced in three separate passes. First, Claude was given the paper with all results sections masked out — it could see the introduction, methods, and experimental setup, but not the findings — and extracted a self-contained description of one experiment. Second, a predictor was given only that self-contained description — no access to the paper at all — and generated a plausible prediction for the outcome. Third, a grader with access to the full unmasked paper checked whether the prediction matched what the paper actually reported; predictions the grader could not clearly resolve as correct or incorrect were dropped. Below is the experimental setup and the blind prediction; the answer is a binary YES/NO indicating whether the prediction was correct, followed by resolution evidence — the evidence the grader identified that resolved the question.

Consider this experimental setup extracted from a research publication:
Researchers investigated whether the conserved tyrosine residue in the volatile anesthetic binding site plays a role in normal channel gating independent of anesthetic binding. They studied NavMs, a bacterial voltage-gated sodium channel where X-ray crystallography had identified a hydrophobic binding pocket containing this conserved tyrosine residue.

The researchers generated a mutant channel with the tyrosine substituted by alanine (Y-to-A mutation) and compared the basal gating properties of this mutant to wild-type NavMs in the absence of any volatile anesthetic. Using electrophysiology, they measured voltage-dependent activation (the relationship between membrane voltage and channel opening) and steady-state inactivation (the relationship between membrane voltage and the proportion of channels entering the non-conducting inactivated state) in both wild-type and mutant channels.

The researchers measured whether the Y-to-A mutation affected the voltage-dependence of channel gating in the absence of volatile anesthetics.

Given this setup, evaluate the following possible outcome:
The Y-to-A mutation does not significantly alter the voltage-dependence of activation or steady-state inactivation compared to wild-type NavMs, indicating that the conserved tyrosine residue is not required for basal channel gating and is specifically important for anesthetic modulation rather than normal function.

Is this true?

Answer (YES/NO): NO